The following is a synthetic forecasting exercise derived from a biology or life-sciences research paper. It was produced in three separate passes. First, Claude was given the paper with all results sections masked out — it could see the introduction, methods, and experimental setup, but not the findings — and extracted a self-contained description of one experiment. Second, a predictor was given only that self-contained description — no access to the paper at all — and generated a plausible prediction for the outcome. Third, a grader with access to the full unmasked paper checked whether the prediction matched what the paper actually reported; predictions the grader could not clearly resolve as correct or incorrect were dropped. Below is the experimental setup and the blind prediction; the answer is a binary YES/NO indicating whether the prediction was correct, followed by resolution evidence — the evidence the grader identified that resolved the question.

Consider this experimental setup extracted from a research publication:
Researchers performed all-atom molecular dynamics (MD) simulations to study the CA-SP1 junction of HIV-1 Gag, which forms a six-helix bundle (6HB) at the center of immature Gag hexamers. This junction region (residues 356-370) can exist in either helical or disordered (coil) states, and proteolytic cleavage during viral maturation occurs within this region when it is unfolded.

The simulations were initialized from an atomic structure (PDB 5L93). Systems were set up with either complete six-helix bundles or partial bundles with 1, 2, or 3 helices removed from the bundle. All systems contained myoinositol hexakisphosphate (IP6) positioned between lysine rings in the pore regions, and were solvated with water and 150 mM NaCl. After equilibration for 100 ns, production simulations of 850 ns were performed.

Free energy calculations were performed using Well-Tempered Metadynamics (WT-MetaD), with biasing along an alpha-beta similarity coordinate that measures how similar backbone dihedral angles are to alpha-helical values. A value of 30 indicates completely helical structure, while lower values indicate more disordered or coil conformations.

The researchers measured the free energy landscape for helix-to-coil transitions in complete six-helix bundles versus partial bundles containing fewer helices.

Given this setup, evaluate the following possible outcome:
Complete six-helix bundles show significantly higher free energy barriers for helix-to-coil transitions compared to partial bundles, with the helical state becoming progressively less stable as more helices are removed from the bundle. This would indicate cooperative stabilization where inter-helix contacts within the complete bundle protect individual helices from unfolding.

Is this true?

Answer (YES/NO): NO